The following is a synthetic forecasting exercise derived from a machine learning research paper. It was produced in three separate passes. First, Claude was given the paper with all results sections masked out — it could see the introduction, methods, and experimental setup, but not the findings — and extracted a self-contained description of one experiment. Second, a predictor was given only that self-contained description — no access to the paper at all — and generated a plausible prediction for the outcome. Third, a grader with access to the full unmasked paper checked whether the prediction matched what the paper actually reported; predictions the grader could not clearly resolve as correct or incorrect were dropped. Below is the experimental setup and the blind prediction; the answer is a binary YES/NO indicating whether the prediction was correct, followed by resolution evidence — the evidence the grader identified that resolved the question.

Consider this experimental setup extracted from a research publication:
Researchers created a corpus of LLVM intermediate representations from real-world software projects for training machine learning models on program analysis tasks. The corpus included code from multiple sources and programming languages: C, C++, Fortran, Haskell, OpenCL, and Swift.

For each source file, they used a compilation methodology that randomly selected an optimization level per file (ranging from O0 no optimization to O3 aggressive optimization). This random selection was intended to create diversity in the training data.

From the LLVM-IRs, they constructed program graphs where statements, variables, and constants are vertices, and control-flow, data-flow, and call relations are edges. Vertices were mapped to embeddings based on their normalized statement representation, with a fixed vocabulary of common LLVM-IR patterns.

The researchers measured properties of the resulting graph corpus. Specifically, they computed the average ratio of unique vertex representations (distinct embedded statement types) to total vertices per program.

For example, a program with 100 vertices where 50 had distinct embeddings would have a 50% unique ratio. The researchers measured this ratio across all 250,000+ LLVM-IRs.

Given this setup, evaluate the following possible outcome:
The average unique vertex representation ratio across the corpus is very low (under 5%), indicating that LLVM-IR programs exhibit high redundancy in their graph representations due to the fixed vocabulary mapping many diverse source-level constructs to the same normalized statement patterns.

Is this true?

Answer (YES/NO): NO